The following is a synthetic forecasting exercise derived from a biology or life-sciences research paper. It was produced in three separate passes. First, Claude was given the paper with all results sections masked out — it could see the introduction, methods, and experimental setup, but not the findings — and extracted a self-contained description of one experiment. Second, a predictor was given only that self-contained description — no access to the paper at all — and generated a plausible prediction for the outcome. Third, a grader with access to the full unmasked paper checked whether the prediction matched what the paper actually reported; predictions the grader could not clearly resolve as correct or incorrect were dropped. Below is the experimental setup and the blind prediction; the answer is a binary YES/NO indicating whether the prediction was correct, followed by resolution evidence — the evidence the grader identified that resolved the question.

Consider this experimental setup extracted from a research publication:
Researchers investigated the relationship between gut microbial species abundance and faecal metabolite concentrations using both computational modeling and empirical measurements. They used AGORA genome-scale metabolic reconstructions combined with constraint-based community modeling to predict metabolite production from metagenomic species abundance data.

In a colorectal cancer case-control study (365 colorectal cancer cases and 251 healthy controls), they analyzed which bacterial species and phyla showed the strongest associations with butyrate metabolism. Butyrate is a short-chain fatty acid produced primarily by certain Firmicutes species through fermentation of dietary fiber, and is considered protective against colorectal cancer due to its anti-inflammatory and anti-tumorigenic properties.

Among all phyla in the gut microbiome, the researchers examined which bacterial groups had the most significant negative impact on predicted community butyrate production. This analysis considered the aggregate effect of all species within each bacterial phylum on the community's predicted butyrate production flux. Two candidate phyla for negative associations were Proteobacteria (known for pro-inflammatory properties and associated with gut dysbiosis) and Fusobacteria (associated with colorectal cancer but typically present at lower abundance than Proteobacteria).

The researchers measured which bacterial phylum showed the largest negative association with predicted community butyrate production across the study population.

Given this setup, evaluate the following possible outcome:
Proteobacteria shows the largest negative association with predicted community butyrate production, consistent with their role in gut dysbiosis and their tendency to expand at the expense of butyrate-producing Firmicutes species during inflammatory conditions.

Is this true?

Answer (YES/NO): NO